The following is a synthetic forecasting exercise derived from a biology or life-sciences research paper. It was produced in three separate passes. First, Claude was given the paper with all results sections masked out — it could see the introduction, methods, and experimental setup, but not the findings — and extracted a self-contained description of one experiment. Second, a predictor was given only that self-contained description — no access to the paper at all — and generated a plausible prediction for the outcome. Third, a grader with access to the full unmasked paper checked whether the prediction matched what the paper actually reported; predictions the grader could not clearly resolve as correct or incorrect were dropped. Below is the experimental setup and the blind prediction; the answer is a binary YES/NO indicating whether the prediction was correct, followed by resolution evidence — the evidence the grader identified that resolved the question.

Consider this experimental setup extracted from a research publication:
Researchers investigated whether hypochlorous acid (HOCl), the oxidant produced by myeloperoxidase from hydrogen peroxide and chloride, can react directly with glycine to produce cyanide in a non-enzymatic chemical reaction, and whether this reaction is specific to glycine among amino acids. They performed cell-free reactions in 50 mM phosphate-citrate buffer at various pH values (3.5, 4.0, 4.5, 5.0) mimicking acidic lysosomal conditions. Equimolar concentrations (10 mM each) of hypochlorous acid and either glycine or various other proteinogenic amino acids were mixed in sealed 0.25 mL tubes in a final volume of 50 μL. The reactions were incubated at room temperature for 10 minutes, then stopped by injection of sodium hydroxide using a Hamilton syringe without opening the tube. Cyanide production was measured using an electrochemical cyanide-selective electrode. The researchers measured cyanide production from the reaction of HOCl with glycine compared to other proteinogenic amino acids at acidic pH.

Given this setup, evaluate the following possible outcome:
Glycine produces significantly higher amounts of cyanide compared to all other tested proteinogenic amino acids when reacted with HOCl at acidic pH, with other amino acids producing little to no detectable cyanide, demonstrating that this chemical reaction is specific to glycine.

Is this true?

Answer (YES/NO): YES